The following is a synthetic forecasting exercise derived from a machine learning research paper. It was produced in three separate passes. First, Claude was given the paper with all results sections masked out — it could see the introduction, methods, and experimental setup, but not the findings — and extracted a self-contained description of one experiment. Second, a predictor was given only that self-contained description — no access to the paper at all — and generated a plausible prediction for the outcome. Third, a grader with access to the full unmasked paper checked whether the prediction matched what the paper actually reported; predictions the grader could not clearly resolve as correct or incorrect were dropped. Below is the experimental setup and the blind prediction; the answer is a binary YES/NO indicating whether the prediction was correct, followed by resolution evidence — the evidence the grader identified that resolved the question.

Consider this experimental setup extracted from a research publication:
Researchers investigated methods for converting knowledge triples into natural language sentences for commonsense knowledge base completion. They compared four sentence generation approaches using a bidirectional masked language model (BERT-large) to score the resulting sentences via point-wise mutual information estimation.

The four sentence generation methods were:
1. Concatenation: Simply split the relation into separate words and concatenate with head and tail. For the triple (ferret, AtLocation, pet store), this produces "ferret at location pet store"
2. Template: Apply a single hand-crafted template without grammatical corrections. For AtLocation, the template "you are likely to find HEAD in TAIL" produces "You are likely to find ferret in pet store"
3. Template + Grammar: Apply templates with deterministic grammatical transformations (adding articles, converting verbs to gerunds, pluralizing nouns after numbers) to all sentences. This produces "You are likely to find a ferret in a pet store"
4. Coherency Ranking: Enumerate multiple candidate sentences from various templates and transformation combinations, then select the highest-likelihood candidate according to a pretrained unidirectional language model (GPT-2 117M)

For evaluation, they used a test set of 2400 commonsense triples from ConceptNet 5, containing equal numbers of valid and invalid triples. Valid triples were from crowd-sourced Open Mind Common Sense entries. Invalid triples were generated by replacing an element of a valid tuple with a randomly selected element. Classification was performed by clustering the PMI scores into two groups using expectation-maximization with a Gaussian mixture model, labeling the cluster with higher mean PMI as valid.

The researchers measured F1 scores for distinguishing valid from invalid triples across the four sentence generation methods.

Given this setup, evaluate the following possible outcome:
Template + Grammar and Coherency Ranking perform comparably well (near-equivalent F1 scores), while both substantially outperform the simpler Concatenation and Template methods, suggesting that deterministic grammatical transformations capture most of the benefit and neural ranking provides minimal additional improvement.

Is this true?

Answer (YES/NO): NO